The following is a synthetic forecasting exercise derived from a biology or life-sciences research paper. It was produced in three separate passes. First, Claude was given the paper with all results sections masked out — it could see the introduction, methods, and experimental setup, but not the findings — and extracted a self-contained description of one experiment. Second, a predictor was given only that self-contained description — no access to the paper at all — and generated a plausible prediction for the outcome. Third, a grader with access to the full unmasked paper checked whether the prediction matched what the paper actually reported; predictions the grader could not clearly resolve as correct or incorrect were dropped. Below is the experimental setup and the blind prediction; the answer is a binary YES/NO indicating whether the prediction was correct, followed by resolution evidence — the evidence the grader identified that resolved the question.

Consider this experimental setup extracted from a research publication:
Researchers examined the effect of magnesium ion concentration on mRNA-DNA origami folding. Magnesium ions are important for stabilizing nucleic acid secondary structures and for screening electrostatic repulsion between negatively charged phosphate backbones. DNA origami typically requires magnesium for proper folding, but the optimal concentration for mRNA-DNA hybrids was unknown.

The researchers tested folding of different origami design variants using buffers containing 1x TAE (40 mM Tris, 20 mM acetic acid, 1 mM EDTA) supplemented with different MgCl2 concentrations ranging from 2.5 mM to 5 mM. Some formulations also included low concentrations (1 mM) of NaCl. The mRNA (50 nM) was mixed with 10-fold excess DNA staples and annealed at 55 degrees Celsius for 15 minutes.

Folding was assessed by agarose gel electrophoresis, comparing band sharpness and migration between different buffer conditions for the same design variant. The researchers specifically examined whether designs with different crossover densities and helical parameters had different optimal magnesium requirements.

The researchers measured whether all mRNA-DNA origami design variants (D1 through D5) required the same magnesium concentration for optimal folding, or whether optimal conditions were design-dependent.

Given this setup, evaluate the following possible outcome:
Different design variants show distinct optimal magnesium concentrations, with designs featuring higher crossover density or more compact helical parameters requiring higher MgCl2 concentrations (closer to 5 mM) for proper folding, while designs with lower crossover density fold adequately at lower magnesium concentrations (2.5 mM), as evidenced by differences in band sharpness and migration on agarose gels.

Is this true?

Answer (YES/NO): NO